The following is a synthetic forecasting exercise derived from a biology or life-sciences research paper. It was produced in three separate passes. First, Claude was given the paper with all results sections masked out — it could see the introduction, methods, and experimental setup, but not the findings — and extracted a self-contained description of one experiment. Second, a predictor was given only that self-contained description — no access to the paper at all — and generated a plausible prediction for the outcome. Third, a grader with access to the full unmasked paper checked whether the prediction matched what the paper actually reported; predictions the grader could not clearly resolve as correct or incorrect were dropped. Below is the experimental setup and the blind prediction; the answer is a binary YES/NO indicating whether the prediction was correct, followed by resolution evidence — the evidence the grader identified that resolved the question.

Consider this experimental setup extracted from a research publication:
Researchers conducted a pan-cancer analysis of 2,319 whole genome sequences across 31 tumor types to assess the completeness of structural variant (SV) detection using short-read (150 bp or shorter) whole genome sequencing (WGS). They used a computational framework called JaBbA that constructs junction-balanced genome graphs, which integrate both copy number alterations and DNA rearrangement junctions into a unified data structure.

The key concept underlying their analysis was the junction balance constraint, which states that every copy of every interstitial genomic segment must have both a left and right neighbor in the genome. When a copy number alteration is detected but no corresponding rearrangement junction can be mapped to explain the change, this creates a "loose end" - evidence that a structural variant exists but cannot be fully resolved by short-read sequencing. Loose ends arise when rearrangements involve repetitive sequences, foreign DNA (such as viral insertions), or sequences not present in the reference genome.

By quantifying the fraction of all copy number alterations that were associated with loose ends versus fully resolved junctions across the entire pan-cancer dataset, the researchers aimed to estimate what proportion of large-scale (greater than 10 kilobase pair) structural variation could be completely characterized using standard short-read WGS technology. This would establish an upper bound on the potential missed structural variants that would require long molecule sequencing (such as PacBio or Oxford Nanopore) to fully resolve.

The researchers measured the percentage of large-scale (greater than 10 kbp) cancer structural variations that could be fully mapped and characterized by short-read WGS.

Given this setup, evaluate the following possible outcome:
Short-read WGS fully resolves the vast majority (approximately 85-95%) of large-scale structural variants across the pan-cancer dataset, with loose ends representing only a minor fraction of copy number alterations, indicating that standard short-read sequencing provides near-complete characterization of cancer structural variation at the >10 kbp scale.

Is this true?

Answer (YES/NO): NO